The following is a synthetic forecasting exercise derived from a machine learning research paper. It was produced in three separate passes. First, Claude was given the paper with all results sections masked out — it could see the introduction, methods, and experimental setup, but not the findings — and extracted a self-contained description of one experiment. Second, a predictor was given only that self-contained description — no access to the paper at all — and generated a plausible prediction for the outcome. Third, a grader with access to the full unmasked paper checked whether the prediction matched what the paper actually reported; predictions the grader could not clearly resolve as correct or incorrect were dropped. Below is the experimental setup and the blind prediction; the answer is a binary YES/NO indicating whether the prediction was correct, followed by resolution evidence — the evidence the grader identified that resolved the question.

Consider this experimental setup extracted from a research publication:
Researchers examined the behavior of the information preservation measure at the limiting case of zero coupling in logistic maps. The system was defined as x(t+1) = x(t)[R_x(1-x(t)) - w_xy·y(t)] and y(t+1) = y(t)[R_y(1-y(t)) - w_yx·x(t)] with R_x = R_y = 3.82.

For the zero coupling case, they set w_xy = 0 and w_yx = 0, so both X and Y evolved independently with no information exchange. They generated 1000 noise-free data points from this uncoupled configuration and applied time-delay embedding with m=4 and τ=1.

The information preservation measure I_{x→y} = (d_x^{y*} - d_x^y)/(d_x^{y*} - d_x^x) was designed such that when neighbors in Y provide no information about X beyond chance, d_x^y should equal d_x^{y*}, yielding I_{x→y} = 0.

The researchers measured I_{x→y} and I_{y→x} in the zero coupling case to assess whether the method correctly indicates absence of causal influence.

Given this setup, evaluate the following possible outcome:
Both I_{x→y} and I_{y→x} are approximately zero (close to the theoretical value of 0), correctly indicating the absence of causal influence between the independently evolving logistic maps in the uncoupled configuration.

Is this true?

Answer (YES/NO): YES